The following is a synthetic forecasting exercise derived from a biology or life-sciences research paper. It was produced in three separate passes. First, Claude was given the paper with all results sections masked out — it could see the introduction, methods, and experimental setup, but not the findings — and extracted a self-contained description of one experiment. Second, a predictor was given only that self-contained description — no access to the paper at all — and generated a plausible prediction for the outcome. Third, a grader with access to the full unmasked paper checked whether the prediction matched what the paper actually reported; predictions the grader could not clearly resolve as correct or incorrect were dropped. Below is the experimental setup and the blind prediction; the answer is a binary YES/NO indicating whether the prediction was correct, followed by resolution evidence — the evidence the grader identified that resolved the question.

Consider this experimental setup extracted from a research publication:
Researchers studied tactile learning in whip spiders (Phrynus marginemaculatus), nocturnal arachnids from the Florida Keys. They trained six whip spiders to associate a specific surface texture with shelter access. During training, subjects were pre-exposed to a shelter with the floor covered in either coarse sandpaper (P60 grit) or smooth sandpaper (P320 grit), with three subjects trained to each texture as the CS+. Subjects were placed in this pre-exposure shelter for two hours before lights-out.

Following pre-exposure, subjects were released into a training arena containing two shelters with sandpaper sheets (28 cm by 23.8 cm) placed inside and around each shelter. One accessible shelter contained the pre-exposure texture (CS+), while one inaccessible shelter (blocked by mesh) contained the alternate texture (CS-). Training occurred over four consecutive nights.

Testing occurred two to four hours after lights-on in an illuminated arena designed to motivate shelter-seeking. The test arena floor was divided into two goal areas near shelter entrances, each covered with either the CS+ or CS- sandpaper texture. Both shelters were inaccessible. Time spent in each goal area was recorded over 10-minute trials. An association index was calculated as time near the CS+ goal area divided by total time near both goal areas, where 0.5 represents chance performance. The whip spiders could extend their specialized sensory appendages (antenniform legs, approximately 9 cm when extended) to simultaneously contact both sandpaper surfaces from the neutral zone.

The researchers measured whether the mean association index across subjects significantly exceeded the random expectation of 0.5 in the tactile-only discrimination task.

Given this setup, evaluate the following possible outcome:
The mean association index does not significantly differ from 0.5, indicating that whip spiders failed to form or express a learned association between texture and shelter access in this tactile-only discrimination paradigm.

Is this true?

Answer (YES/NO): NO